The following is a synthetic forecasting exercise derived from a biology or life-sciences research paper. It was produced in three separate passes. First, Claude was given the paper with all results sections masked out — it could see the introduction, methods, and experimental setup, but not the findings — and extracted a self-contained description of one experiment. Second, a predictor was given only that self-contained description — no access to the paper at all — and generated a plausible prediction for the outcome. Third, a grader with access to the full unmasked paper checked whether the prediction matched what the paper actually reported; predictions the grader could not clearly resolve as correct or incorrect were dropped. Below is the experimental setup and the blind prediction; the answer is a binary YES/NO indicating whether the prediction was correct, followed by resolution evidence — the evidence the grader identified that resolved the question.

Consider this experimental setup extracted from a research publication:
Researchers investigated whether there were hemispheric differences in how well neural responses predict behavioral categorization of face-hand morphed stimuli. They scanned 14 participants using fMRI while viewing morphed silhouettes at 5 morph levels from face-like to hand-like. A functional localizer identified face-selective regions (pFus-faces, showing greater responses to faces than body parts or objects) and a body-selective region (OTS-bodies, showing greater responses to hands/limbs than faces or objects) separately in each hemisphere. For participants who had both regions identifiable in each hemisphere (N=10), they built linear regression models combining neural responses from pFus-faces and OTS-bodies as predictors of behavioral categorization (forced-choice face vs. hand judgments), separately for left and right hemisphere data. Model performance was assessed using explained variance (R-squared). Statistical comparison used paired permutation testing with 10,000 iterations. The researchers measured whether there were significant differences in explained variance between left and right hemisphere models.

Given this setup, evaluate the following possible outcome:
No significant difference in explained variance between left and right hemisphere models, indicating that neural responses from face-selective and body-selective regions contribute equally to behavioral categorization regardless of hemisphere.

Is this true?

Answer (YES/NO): NO